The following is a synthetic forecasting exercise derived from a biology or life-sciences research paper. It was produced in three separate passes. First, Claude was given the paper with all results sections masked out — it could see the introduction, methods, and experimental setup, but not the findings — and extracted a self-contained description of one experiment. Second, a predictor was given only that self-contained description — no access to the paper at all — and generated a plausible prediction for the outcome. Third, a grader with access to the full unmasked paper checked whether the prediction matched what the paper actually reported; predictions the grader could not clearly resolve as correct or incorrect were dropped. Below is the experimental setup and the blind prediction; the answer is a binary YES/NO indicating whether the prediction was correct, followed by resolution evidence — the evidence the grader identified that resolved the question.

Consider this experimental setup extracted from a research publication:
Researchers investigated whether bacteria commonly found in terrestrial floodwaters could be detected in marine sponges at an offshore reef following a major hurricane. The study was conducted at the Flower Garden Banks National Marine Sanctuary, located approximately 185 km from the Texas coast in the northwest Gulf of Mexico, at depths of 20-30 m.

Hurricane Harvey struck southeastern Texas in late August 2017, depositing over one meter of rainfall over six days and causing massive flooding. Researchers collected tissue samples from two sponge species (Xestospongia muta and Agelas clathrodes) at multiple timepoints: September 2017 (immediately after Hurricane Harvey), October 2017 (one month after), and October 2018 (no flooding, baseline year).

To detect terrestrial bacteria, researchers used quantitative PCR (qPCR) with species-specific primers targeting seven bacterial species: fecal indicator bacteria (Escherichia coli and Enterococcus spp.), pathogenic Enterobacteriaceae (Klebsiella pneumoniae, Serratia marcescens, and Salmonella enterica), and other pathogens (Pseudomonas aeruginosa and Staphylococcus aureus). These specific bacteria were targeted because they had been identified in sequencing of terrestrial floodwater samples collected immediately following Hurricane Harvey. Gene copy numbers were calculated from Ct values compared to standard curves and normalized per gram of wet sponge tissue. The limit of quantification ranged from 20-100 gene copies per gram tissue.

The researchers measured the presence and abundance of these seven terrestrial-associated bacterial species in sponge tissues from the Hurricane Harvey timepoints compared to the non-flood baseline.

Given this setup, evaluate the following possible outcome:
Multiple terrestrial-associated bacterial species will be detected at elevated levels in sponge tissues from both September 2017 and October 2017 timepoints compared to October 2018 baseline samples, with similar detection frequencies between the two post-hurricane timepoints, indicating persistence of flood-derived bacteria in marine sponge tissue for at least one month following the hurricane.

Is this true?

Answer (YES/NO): YES